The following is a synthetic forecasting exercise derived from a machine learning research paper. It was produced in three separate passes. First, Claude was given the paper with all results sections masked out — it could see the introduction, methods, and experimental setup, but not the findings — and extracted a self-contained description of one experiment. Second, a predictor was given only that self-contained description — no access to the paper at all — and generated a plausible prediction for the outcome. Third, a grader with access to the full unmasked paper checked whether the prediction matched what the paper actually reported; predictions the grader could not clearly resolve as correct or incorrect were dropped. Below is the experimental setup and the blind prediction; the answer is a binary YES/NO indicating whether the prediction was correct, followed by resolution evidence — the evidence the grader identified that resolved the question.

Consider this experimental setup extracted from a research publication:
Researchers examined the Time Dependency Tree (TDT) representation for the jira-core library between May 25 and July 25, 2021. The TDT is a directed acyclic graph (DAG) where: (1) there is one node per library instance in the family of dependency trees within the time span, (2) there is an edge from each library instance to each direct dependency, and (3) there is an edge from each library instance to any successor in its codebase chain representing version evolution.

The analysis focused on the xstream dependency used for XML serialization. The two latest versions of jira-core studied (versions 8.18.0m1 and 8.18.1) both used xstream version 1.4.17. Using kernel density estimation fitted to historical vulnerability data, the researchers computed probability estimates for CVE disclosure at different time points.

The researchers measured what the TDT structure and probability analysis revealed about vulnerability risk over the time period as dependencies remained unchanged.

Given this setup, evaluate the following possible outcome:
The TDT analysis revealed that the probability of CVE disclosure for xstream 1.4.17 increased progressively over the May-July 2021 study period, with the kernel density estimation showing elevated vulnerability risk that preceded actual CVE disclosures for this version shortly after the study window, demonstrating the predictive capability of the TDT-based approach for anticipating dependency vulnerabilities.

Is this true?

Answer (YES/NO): YES